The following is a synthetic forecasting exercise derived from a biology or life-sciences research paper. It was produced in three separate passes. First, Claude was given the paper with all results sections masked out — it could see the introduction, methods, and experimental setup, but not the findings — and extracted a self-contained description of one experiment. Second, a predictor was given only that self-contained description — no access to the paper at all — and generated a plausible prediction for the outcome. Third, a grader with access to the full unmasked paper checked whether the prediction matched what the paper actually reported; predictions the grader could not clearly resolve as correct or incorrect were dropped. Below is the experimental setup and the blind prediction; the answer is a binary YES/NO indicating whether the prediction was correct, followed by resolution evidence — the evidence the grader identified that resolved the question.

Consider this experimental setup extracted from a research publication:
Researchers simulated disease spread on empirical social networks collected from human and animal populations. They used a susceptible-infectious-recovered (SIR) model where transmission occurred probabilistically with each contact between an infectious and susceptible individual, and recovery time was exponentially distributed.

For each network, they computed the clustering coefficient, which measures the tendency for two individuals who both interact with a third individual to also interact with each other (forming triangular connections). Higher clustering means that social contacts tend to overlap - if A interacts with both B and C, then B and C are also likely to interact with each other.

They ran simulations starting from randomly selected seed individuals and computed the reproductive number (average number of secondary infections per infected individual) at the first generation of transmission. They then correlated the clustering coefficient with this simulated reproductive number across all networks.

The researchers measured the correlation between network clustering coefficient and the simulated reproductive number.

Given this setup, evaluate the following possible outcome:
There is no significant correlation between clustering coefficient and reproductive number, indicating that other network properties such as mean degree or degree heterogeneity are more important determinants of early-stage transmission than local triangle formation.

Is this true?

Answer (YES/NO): NO